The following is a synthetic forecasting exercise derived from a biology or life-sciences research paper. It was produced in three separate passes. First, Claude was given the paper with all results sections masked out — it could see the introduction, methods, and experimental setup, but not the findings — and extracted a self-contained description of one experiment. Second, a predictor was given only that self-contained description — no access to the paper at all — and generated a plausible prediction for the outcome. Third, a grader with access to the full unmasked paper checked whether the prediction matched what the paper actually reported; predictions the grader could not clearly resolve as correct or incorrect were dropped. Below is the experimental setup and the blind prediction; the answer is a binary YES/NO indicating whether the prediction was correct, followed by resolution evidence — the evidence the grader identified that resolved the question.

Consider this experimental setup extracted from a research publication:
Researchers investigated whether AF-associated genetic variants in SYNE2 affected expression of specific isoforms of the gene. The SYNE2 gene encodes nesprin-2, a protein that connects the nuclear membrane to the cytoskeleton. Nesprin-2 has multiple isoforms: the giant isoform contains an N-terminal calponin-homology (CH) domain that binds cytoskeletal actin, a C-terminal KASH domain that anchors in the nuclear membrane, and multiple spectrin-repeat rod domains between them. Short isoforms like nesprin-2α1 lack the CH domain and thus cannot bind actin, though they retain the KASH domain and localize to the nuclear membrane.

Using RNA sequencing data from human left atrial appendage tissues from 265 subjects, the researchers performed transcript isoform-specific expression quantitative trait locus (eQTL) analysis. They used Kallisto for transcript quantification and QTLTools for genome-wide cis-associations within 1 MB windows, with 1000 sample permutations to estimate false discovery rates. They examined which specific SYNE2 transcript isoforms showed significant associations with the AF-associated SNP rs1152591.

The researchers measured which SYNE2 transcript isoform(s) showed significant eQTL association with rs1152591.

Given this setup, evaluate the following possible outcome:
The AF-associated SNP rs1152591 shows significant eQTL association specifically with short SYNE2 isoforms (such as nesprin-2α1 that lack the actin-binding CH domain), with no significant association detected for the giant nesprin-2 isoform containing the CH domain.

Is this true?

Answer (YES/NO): YES